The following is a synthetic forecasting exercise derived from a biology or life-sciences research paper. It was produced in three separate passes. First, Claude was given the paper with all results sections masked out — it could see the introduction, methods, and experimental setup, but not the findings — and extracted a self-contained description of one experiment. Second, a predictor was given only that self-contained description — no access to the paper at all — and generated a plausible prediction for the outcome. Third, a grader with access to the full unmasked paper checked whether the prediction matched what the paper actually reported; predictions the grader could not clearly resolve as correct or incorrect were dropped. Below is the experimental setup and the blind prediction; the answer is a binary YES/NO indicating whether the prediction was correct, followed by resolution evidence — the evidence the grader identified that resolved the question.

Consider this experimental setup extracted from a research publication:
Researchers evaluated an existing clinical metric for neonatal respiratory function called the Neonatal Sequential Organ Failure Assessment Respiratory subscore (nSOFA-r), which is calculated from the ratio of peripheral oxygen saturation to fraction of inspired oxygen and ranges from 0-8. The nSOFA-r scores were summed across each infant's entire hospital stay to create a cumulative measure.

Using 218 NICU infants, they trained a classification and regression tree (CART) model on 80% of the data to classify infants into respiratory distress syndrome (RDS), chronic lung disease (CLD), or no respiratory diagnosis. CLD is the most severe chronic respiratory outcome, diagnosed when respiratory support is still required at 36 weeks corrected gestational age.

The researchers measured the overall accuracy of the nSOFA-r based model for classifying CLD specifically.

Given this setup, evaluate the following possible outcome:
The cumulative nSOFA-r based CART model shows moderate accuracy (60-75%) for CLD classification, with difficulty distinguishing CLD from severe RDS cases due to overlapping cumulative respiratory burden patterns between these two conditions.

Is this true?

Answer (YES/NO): NO